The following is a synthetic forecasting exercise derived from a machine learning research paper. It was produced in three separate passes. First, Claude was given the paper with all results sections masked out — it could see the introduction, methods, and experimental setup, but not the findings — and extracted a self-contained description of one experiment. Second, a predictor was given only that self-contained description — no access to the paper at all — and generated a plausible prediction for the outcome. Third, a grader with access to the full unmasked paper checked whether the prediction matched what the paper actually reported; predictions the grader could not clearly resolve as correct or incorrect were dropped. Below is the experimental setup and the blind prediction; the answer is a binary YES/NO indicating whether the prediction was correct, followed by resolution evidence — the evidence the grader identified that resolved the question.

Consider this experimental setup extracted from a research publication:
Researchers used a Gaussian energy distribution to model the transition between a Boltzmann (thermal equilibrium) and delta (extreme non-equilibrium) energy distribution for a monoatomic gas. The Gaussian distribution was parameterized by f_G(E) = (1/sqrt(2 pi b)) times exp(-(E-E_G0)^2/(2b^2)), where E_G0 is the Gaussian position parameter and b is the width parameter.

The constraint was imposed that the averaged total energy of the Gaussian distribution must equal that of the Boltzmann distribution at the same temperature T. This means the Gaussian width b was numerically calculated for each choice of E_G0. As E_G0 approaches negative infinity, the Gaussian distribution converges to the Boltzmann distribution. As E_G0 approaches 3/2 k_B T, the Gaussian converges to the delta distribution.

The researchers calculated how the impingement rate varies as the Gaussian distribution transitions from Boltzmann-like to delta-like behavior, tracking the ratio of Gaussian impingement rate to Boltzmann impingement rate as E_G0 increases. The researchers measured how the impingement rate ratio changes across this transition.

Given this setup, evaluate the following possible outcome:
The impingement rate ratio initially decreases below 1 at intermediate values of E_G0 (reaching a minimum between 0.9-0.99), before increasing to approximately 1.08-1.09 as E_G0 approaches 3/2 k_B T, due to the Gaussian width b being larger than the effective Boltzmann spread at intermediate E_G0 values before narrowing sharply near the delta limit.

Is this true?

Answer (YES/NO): NO